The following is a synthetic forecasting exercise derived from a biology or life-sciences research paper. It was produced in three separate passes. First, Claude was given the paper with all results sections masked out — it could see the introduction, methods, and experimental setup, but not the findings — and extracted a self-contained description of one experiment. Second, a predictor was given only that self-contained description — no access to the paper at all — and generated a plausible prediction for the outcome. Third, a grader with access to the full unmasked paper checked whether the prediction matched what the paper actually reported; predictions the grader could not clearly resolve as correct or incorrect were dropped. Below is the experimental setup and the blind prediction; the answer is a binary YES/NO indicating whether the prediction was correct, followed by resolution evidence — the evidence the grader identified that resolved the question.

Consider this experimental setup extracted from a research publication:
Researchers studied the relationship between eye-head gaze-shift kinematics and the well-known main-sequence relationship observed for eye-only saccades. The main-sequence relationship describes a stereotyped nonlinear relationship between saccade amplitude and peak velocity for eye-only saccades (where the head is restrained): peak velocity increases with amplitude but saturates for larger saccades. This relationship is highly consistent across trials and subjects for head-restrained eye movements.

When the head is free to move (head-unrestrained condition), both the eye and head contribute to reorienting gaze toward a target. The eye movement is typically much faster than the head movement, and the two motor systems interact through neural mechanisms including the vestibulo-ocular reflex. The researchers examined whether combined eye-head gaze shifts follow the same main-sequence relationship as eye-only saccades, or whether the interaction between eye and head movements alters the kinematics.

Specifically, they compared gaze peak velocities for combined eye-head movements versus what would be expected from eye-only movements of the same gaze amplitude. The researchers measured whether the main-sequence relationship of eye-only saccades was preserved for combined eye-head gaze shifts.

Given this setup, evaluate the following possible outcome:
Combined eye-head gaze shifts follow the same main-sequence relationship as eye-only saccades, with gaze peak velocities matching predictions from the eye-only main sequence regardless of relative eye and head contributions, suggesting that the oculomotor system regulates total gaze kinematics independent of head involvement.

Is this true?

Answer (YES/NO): NO